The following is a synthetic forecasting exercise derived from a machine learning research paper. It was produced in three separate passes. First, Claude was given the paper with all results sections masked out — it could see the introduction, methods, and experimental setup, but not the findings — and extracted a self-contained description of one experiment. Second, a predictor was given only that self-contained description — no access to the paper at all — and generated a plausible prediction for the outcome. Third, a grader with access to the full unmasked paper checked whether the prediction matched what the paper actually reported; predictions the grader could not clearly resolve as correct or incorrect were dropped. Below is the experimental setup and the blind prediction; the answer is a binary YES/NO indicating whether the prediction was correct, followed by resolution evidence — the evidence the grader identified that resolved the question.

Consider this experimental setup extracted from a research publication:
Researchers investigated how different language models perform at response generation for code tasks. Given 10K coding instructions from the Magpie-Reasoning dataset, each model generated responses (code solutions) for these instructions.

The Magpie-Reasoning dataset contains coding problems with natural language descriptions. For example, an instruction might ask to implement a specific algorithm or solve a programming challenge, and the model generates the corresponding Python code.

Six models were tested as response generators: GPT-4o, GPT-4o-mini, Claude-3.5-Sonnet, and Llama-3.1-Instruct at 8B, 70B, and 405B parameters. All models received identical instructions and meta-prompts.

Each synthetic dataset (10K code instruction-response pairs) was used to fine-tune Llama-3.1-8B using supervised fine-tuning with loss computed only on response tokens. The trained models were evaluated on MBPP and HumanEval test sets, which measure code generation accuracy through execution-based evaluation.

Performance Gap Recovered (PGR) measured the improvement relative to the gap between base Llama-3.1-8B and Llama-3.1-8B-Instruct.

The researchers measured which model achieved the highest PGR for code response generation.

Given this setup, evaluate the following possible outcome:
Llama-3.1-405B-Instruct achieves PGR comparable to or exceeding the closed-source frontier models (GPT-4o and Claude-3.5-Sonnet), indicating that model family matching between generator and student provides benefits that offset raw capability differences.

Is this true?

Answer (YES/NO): NO